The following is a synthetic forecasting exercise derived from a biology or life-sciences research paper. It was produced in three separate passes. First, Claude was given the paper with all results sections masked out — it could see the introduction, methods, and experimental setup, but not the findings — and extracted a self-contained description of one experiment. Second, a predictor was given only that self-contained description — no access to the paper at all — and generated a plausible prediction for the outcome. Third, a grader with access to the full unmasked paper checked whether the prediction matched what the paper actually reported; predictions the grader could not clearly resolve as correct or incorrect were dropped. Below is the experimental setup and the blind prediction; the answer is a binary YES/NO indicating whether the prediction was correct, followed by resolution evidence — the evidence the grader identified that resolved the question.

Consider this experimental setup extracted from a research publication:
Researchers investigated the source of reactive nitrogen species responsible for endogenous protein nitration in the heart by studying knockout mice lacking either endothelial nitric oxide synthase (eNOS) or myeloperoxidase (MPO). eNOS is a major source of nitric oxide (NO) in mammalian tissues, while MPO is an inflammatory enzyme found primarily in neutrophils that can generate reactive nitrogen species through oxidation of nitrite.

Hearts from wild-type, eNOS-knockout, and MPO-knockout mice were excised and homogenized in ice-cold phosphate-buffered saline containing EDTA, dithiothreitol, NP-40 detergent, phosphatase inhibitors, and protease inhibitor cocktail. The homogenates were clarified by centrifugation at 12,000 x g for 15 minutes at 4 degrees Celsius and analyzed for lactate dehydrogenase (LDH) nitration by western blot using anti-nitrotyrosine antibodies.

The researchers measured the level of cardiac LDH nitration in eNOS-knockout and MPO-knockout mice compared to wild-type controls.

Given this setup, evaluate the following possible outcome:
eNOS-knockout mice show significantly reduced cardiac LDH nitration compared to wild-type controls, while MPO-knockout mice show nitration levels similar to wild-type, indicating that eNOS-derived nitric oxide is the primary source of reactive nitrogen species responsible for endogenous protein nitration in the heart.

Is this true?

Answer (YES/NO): NO